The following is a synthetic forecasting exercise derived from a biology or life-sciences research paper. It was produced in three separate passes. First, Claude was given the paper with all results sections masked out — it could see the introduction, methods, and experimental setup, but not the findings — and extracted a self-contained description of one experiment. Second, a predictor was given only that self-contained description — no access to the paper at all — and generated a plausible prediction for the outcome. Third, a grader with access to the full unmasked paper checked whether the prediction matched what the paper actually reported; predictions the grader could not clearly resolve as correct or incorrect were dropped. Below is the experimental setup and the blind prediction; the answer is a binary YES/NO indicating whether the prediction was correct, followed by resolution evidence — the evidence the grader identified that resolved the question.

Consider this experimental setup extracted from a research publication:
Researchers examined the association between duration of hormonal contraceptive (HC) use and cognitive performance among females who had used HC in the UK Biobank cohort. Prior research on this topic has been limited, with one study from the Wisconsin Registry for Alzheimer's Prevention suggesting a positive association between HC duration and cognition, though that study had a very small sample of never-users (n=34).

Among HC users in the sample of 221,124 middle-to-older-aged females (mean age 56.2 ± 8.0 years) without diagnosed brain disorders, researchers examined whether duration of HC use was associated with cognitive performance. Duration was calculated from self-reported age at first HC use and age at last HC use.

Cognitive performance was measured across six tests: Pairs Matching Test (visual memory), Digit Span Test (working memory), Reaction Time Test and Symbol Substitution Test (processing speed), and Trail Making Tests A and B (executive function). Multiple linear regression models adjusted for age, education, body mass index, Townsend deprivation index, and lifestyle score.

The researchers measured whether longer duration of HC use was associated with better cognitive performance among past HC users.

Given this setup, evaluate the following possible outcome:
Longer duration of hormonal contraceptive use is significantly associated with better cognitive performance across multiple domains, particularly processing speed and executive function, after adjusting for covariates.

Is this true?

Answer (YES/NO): YES